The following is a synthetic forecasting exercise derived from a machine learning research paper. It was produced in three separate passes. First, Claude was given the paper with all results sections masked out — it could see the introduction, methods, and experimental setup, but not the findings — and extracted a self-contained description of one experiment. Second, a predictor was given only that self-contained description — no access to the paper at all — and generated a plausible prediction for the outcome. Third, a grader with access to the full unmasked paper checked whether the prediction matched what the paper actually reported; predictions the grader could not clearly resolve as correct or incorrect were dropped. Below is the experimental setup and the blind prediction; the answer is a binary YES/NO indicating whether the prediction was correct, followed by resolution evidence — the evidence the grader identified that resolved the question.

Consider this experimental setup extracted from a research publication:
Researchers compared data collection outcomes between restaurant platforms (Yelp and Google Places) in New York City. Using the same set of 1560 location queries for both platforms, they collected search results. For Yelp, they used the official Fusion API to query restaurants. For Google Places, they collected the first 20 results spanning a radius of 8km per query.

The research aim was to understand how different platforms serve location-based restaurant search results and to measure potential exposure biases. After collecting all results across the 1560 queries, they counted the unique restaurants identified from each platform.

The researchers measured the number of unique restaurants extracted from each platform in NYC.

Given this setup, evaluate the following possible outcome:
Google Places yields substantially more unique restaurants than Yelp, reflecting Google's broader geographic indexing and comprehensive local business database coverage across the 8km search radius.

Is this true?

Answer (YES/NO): NO